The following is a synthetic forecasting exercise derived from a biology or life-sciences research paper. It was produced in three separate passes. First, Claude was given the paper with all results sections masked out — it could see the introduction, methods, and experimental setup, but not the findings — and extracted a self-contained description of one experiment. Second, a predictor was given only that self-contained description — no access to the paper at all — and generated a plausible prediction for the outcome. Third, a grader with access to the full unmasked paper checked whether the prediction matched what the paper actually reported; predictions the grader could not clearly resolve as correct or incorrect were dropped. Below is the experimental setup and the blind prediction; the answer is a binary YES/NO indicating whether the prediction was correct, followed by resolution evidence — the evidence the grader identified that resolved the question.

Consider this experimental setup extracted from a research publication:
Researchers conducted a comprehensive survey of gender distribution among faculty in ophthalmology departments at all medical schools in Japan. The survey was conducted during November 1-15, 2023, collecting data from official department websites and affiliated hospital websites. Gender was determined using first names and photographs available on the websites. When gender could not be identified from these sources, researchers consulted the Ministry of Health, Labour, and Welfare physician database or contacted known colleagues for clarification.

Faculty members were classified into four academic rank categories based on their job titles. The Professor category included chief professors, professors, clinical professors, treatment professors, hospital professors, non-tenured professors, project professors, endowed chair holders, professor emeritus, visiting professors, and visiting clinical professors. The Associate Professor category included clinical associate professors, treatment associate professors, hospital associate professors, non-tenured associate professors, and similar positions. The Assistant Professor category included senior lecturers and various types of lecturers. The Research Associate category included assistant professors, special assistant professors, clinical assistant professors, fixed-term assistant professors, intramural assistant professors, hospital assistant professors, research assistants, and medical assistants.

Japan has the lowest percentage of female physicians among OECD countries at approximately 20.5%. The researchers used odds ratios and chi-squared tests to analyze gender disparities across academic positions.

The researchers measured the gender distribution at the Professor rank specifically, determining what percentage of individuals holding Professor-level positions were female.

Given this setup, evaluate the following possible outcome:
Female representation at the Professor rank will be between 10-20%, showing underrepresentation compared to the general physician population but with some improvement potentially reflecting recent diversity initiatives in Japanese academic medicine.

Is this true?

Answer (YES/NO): NO